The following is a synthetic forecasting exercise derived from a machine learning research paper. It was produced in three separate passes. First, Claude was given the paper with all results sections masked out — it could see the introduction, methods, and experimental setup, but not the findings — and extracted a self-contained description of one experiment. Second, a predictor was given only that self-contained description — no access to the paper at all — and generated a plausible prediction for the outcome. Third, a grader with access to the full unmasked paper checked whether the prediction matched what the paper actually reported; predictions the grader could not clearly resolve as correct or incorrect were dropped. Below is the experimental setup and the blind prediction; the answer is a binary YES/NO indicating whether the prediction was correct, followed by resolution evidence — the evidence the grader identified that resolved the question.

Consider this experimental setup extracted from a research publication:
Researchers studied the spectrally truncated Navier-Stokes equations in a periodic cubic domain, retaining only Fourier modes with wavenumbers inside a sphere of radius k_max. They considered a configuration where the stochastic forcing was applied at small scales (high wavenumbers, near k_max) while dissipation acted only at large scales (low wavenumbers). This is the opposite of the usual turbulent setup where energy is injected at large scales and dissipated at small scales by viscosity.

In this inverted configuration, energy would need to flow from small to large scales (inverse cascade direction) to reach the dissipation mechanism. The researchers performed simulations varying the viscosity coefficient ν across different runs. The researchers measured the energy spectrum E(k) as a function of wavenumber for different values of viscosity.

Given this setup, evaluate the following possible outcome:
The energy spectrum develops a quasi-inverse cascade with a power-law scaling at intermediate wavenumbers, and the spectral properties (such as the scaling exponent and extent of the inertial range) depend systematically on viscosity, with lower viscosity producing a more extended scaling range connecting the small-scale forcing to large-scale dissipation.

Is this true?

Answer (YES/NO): NO